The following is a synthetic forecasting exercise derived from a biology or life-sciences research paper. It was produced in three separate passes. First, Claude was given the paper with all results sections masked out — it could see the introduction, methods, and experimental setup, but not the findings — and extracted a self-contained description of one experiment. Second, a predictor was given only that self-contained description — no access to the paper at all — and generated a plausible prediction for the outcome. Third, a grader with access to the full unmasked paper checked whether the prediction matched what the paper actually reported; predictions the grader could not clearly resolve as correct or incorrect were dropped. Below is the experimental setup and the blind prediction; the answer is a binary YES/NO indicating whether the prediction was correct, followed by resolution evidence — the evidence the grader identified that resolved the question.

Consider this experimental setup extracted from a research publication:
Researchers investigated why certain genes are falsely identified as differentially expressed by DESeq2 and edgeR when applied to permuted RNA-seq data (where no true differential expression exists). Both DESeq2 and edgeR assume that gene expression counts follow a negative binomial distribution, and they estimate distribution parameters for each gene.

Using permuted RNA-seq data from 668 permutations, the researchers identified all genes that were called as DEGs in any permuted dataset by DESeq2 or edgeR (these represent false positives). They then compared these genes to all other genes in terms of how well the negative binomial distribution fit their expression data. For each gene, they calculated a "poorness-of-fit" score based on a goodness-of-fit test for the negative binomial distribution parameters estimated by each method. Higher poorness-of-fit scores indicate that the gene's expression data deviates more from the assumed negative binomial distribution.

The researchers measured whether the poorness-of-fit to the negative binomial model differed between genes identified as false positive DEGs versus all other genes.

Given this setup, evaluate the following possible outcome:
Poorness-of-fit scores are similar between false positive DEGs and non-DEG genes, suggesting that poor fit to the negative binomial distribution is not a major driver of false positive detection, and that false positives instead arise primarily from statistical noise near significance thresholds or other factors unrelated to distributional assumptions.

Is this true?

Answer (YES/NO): NO